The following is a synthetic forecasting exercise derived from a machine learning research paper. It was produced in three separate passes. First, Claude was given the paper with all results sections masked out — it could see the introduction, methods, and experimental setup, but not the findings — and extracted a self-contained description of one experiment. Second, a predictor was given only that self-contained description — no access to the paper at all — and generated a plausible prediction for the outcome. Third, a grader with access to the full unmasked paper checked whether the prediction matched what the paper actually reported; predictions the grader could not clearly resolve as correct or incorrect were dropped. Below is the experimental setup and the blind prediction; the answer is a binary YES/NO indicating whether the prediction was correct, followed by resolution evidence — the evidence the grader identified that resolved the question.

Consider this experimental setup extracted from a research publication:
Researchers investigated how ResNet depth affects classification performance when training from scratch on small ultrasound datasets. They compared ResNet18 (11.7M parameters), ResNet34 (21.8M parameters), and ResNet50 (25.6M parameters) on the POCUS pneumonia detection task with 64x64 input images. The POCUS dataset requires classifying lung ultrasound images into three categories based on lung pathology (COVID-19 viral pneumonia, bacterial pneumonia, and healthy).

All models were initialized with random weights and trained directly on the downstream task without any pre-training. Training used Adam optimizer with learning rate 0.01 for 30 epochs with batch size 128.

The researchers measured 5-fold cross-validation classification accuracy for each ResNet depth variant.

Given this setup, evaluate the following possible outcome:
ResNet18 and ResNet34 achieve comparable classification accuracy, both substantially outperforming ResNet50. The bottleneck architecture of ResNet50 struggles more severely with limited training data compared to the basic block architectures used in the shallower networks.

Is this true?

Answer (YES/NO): NO